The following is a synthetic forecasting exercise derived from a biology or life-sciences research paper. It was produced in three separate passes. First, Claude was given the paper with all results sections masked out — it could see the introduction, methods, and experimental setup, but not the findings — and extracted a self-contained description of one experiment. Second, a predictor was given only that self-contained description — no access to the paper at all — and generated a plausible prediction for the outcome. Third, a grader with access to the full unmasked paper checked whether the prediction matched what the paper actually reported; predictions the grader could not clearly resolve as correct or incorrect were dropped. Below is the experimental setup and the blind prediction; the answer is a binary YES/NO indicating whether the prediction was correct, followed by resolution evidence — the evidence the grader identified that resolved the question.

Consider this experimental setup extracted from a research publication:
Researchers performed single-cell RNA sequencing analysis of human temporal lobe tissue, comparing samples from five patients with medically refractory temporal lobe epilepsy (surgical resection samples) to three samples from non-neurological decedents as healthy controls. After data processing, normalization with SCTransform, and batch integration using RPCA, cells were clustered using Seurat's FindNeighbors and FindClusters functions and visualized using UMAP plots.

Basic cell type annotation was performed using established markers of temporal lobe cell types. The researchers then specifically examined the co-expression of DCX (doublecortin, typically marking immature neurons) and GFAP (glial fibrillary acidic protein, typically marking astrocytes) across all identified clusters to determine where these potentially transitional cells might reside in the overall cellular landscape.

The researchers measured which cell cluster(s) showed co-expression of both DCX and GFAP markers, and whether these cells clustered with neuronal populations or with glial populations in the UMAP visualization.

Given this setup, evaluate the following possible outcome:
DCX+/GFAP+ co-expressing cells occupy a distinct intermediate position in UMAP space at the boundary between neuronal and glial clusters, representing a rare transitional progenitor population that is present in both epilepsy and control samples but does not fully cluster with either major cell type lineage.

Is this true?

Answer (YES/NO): NO